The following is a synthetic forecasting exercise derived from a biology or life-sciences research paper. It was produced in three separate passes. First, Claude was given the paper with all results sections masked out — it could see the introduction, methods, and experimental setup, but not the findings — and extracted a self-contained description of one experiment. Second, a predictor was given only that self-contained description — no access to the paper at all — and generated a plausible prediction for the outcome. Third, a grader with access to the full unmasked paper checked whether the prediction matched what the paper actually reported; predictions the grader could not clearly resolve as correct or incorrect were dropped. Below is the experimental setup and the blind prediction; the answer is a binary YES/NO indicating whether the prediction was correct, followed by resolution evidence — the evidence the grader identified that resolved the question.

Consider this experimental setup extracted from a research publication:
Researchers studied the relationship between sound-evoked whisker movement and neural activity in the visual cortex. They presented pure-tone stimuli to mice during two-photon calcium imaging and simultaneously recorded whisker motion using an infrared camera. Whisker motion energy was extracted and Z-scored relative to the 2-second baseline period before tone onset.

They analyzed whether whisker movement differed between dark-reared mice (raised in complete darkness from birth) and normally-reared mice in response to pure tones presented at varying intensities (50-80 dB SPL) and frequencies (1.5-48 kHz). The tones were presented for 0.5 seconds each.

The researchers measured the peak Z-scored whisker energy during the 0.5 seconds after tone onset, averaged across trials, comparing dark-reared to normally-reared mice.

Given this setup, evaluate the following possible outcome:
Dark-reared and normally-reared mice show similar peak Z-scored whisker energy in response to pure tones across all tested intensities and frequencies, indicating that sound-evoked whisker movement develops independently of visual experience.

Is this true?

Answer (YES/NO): YES